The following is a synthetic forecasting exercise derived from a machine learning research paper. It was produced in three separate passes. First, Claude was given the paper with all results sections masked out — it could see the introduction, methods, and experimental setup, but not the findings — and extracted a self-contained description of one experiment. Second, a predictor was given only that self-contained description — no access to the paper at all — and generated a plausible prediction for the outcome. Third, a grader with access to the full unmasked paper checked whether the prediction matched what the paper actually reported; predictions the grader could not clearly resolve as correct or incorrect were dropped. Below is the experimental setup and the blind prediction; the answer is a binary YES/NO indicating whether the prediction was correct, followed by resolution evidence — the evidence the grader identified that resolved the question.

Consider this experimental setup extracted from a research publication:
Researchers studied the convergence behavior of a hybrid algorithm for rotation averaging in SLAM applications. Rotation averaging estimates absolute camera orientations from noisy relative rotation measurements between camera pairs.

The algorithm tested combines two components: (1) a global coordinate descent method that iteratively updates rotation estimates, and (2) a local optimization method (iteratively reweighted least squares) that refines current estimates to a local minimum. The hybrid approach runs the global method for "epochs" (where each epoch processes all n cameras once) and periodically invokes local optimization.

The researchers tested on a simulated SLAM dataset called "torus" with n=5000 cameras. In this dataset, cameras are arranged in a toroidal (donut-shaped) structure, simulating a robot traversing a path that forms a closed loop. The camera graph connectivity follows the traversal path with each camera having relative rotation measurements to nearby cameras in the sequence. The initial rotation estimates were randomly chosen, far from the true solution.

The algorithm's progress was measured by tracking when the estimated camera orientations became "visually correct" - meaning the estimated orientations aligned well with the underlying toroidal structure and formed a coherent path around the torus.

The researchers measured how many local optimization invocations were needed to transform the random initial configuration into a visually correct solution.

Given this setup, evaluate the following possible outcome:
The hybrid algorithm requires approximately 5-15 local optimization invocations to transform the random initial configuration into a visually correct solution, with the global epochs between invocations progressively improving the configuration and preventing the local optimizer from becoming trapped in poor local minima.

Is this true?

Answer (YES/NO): NO